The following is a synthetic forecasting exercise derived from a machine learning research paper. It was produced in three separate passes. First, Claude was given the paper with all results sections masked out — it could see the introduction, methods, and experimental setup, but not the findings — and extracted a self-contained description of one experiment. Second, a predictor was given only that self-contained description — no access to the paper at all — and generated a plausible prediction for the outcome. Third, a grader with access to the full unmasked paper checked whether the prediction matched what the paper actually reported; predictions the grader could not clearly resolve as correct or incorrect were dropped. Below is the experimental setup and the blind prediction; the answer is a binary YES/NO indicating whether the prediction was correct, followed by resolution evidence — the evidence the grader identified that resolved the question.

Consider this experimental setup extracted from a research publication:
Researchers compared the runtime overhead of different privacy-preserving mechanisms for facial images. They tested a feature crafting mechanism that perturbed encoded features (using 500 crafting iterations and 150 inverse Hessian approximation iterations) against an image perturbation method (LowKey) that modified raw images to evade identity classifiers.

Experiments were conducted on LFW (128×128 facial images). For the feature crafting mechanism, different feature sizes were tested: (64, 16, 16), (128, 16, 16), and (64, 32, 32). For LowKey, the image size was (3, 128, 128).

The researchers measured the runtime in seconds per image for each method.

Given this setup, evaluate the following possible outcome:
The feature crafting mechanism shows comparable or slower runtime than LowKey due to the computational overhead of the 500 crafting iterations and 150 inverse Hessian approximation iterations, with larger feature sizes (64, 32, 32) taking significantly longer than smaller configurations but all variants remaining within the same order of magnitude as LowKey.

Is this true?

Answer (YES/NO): NO